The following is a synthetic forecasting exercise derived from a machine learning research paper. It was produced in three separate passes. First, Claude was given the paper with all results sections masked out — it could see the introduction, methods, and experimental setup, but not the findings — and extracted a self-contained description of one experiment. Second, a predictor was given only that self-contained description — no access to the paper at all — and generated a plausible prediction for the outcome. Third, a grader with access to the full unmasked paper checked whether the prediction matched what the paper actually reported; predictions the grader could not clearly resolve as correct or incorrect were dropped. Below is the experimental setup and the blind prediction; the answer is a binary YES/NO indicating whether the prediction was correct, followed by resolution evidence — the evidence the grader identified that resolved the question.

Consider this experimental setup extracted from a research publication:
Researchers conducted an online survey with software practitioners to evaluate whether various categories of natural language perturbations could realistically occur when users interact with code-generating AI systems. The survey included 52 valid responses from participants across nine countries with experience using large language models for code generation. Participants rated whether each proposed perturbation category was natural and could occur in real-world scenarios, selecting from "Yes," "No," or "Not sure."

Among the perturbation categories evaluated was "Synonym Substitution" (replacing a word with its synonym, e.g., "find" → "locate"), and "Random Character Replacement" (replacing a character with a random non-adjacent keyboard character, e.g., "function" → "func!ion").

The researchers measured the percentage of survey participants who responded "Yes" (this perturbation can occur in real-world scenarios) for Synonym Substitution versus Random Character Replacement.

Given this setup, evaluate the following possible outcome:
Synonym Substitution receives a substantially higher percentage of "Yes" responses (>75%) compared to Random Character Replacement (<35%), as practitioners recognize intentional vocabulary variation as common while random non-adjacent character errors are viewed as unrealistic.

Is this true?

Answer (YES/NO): YES